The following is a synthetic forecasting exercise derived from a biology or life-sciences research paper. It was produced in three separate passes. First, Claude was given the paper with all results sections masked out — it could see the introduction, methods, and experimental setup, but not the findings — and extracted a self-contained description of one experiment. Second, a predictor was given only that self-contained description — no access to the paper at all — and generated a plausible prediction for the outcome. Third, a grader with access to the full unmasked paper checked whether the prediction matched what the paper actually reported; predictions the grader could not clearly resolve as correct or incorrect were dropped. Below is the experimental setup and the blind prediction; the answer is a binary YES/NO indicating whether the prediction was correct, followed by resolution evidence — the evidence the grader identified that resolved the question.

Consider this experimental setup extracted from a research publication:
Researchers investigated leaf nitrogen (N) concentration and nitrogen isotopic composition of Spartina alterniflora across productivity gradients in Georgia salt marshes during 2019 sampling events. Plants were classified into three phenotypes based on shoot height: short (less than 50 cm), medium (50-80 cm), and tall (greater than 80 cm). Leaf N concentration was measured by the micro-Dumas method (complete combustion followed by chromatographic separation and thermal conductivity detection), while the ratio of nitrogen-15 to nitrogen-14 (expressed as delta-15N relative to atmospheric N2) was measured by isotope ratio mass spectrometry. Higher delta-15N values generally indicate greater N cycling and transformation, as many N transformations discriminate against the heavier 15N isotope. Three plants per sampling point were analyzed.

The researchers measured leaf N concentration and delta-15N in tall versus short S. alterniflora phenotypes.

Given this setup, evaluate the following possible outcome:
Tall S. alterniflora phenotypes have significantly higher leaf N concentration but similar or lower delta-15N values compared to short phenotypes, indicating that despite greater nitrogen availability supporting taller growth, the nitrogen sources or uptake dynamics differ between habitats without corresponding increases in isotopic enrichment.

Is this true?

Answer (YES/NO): NO